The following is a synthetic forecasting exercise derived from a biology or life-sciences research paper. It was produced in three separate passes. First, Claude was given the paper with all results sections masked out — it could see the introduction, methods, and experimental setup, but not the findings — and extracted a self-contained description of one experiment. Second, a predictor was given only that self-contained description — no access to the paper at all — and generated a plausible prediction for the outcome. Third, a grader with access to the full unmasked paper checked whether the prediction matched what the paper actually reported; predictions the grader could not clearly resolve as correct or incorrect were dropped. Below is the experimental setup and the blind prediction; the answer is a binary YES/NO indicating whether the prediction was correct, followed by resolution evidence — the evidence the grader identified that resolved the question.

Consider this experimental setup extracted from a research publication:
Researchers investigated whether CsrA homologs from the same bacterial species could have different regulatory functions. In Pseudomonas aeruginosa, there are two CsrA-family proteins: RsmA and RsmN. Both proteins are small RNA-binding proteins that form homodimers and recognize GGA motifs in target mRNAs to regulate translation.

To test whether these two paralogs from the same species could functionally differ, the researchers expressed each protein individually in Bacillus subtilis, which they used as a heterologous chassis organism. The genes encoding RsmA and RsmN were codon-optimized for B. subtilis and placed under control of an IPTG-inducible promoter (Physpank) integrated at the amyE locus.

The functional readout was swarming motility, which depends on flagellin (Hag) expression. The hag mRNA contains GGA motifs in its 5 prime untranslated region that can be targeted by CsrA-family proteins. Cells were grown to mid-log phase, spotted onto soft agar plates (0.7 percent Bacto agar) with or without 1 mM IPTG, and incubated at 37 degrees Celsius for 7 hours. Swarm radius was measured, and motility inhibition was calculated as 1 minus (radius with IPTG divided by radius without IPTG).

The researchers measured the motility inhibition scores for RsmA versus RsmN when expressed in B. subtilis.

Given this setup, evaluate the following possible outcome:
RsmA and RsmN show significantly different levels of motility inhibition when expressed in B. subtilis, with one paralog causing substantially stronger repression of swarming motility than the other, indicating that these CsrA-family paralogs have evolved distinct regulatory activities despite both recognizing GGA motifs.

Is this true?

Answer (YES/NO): YES